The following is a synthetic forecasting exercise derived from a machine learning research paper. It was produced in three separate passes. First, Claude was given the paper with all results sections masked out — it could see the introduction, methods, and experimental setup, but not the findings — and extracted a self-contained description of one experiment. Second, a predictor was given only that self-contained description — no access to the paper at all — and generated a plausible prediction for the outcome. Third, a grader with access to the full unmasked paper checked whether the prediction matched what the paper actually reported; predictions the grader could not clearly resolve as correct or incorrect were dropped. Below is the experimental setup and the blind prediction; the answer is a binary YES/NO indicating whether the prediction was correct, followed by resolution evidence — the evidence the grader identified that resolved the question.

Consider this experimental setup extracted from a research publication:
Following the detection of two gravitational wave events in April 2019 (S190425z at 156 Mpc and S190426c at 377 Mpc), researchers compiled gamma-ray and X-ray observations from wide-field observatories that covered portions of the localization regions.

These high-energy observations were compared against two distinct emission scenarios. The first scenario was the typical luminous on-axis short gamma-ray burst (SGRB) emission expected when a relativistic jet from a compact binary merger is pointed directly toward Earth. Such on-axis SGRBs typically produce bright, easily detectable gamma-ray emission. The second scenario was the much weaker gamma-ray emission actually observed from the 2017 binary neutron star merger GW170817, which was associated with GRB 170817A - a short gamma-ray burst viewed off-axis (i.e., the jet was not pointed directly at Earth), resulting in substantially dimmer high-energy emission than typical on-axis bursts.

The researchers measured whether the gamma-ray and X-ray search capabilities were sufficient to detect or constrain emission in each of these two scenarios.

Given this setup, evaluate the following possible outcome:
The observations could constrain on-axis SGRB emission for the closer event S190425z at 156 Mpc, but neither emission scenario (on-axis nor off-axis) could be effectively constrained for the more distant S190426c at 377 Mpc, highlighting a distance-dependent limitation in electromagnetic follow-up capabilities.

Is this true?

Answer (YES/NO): NO